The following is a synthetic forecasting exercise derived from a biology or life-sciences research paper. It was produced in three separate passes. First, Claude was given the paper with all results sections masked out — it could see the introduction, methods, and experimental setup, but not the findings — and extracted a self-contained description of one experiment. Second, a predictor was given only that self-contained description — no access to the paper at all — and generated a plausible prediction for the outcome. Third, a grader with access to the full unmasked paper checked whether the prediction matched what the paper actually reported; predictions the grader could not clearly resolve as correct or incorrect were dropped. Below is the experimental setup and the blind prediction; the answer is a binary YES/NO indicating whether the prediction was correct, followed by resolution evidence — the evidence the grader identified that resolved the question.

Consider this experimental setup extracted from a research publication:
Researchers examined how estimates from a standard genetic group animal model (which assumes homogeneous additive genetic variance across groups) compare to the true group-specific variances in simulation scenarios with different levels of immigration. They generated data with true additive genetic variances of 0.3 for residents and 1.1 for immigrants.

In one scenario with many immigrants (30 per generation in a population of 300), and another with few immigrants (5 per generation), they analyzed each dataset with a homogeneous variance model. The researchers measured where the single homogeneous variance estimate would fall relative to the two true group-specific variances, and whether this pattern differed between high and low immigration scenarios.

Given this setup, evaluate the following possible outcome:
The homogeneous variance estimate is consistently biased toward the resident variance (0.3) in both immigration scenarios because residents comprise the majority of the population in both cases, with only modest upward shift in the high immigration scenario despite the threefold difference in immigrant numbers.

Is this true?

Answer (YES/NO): NO